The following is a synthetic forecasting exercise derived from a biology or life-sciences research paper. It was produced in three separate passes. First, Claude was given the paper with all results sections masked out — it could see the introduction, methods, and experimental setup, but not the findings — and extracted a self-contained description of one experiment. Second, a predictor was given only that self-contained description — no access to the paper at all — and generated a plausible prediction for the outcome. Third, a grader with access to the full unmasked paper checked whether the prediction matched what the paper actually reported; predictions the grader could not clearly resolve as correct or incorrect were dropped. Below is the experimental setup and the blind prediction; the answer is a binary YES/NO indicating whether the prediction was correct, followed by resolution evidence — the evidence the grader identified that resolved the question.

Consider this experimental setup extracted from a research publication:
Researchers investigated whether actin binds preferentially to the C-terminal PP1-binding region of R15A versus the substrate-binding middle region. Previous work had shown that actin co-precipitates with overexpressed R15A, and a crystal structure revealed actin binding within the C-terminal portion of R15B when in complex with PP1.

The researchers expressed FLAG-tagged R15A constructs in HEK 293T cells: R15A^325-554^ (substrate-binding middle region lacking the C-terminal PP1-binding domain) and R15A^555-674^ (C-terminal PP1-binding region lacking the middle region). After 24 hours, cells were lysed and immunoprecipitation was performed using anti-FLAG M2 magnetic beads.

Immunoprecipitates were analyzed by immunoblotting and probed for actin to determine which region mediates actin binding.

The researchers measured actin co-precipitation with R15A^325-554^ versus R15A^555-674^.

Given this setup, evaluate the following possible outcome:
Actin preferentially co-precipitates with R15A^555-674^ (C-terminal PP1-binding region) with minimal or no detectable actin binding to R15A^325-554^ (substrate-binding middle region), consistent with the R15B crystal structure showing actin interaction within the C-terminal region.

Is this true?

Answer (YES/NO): YES